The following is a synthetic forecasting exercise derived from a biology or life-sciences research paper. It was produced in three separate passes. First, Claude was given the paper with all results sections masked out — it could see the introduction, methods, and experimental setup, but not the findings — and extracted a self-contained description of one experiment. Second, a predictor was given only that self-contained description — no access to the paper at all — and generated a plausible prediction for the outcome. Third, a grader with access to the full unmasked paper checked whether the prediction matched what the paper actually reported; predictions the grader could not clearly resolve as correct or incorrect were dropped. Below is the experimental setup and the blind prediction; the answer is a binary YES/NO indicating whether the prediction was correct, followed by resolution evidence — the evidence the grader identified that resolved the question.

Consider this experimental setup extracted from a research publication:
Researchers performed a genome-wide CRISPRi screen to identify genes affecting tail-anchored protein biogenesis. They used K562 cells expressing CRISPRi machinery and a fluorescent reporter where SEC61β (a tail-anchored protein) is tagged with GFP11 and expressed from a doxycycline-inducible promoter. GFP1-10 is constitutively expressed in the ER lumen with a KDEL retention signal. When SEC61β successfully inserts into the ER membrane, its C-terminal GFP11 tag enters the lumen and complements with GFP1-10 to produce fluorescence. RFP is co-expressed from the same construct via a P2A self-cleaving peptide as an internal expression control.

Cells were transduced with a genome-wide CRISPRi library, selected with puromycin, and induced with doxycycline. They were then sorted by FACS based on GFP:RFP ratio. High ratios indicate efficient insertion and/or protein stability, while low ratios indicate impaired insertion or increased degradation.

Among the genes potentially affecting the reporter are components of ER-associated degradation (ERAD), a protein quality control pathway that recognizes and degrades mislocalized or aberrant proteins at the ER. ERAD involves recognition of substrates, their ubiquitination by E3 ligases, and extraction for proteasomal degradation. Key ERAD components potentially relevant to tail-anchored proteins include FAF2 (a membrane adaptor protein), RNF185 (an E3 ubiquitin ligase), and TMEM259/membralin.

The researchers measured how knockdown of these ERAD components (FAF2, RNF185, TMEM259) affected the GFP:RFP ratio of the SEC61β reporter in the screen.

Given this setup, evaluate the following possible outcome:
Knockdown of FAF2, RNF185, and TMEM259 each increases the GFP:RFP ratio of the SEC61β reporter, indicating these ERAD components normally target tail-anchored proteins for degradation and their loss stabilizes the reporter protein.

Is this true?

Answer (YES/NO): YES